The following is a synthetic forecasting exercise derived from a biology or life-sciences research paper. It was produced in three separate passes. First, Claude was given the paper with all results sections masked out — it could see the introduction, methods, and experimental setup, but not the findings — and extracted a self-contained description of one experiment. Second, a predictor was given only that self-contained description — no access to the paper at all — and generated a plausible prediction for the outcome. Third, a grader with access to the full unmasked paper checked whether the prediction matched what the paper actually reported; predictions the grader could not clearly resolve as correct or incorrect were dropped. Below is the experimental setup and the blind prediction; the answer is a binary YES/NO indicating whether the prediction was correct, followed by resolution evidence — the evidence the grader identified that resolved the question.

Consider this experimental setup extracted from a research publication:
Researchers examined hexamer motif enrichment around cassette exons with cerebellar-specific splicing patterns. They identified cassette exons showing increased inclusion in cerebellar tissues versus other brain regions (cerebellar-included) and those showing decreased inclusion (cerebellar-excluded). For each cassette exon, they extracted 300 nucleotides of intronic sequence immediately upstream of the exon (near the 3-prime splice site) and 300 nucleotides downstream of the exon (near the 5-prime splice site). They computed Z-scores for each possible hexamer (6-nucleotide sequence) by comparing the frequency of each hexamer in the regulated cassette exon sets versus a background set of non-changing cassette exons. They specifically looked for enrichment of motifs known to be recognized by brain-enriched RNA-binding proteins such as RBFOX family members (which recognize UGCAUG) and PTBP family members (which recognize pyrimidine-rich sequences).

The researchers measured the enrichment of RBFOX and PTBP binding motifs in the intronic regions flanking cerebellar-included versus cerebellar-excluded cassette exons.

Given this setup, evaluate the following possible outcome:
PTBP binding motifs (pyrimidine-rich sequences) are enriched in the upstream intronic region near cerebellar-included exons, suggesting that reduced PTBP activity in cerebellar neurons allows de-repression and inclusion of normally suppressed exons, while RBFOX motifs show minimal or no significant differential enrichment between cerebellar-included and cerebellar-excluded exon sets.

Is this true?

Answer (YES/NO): NO